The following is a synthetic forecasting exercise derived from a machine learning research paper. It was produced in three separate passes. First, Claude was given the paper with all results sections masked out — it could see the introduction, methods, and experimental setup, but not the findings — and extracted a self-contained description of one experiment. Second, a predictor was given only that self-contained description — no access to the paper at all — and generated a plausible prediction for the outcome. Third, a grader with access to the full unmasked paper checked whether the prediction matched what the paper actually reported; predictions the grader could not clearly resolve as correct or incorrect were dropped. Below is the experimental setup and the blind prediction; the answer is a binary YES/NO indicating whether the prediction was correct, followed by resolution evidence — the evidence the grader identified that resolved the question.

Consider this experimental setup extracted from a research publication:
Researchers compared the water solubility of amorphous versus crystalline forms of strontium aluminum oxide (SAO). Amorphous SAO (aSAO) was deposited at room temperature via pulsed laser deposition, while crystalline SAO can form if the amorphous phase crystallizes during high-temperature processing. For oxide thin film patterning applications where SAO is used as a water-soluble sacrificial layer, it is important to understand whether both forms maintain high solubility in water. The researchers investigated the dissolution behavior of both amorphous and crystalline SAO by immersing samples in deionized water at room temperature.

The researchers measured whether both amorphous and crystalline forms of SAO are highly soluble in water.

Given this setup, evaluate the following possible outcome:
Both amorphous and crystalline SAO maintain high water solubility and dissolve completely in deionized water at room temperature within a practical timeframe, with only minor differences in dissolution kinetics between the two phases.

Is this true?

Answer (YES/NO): YES